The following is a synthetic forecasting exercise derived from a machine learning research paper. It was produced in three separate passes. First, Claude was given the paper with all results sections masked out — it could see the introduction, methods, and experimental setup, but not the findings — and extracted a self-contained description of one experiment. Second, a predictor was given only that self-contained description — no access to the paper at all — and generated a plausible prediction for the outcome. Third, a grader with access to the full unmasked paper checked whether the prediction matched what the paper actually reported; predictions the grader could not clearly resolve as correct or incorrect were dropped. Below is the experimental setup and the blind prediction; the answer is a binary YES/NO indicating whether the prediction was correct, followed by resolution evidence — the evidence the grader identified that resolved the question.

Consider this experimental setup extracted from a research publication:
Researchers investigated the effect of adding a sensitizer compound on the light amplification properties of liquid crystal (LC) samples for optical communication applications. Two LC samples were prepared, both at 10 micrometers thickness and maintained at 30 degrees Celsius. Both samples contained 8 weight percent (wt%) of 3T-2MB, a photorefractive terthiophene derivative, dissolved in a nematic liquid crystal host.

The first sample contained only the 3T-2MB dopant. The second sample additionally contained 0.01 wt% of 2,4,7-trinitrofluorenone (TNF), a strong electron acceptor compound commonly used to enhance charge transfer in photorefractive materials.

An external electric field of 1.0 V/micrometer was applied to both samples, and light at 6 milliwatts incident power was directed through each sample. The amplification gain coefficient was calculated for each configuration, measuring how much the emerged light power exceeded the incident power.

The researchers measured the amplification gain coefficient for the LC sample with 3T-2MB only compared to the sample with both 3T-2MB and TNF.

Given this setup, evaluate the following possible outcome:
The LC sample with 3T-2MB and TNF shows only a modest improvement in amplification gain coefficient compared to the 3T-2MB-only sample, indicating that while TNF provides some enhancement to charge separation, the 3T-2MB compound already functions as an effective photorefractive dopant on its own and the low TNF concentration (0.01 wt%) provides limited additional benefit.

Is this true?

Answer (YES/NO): NO